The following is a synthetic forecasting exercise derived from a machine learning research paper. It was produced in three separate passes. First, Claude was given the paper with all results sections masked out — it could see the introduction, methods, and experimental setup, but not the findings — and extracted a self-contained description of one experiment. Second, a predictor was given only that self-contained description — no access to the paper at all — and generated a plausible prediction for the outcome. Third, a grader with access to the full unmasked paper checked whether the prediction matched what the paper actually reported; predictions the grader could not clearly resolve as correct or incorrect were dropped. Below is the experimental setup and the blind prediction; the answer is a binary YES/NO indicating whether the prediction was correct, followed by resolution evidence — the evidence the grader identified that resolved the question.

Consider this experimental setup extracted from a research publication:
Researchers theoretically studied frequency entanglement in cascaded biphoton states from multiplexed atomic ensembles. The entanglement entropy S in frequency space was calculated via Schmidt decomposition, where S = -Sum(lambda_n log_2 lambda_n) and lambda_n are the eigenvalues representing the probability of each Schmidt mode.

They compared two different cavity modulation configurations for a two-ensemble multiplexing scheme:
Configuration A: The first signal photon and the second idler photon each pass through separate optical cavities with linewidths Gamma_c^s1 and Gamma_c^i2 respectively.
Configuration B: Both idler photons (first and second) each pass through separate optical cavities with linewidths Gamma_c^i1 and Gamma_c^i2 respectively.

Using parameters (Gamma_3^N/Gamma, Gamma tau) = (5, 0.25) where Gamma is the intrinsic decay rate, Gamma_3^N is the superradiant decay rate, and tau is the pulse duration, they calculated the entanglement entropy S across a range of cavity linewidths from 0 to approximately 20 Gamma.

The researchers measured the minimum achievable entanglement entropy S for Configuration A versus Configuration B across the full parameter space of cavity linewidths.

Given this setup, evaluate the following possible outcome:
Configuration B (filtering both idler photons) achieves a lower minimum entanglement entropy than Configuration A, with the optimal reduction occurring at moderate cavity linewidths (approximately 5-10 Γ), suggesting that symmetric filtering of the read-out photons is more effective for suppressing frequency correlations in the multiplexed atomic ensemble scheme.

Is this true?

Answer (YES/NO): NO